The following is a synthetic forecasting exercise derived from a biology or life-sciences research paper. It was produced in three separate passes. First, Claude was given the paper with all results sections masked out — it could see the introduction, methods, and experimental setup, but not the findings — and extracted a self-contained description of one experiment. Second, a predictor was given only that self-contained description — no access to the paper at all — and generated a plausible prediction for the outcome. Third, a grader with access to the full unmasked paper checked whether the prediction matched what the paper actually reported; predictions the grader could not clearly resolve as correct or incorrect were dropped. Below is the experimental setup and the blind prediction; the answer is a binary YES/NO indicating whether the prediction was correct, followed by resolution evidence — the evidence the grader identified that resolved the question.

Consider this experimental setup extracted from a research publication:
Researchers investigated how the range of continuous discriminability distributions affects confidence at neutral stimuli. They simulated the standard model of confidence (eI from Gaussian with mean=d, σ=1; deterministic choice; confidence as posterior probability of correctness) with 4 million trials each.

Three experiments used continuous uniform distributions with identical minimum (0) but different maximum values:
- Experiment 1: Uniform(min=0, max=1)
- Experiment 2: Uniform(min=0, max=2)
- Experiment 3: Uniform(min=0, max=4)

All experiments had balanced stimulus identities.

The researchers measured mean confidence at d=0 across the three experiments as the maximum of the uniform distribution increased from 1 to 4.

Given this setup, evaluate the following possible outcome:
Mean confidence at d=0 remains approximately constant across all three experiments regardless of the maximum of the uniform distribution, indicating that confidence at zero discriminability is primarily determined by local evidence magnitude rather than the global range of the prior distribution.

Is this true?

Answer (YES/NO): NO